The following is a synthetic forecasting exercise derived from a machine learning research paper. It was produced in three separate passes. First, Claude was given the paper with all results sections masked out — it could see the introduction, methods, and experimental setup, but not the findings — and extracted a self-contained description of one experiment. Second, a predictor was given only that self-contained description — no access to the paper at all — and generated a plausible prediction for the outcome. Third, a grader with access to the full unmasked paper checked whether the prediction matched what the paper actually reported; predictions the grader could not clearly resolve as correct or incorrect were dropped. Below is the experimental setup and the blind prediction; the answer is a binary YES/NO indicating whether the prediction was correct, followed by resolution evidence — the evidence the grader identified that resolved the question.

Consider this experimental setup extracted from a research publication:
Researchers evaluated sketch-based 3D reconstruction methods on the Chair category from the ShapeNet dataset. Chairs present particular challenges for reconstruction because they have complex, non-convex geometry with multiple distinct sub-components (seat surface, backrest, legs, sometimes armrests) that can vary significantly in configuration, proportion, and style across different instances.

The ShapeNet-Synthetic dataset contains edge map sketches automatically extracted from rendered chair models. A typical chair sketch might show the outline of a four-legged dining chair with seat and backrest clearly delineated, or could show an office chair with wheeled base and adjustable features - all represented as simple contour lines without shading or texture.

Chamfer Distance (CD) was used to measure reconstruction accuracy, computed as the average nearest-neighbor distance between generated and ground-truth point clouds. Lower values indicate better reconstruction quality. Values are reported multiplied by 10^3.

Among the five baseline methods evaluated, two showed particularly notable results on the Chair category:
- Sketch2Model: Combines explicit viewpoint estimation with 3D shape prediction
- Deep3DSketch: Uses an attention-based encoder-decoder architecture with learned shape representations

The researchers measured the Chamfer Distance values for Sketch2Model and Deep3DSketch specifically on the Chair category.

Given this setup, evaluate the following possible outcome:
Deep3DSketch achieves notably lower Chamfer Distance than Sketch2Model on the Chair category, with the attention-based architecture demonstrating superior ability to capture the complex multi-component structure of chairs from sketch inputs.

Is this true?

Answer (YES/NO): NO